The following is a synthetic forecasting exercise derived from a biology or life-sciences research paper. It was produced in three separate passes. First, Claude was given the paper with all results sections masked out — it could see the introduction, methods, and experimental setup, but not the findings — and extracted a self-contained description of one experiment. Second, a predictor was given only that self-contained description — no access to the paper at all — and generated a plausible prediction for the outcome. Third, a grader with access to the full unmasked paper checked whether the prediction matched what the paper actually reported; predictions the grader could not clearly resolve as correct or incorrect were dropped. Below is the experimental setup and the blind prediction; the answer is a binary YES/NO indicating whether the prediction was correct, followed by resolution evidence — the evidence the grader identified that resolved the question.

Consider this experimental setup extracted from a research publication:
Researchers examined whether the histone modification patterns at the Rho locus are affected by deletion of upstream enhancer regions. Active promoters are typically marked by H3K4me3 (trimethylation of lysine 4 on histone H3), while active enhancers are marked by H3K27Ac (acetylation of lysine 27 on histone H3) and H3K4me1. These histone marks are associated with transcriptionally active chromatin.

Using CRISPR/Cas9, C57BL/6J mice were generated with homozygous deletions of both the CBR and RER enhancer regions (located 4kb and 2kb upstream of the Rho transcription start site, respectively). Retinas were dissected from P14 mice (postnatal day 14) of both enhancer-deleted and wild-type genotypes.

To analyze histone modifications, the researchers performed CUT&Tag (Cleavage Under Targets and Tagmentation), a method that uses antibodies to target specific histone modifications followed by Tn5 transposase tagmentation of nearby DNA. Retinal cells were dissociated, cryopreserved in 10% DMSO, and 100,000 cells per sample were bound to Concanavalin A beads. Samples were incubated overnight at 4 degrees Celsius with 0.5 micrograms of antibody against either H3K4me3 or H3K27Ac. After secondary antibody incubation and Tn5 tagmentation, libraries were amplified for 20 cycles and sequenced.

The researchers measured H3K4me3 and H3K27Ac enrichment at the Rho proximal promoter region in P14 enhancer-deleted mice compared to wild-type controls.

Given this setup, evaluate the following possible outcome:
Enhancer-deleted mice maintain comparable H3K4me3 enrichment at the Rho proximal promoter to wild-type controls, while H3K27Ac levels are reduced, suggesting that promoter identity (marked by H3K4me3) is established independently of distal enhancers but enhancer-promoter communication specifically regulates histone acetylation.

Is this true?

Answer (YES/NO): NO